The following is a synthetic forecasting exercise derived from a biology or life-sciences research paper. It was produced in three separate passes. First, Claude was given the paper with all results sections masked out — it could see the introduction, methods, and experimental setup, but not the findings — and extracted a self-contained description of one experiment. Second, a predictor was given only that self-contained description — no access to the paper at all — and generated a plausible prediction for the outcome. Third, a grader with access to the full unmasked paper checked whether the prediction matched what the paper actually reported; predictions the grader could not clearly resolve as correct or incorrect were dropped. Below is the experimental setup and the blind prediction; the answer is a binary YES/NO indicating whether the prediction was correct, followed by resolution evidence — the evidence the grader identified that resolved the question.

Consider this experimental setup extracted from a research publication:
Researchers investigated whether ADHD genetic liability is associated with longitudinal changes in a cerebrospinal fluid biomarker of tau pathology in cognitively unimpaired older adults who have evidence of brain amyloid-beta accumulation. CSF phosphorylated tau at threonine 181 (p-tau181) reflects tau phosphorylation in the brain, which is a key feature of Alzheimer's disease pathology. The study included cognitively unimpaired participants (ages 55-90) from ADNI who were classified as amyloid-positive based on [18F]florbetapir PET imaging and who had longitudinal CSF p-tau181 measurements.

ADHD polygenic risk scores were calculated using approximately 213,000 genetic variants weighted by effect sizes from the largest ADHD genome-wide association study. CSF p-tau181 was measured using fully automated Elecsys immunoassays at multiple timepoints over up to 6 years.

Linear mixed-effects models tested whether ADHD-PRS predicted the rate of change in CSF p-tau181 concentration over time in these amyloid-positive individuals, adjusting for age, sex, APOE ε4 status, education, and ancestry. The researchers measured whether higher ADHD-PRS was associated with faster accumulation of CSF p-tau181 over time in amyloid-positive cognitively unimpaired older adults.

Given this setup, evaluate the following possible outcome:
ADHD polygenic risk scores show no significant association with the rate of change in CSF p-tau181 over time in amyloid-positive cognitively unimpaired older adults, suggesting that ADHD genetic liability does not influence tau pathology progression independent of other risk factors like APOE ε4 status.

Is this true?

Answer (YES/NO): NO